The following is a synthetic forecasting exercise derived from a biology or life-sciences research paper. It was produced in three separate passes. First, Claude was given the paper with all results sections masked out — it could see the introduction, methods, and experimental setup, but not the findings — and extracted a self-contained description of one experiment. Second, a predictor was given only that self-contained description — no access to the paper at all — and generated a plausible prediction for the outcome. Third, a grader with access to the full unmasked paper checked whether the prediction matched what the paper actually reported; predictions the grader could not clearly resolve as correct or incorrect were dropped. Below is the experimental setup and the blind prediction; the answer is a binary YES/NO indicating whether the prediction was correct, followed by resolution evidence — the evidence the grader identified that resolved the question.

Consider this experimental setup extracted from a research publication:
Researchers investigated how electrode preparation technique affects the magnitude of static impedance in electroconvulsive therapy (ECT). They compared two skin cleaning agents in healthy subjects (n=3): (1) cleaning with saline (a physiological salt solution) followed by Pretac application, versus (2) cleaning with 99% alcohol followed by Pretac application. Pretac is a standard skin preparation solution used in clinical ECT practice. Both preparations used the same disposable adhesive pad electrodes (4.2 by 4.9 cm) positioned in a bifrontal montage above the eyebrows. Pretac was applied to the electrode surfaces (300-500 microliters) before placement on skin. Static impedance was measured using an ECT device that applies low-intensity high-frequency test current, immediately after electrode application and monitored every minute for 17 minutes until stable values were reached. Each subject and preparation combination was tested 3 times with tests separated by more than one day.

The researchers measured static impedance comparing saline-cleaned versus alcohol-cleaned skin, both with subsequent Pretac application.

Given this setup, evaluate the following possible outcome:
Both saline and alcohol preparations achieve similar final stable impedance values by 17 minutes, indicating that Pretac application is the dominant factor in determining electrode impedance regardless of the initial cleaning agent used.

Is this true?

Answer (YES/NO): YES